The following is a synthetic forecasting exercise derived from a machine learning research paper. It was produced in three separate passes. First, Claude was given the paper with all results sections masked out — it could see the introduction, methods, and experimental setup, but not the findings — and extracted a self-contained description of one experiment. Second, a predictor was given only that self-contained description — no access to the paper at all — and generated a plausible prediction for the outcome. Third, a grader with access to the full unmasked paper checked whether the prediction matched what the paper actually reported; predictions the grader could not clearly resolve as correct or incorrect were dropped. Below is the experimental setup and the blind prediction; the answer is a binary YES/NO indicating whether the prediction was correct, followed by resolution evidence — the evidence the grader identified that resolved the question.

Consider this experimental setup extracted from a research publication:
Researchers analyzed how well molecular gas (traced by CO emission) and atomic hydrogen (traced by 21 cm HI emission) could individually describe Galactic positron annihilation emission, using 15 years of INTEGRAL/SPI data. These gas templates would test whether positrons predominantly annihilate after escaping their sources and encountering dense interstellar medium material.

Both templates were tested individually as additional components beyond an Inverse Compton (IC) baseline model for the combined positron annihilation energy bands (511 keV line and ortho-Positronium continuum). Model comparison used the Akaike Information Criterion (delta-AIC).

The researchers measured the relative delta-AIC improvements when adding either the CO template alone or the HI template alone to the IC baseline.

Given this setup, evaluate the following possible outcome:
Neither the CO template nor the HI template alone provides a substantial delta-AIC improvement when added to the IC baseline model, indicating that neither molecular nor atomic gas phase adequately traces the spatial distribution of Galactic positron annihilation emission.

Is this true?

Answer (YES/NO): NO